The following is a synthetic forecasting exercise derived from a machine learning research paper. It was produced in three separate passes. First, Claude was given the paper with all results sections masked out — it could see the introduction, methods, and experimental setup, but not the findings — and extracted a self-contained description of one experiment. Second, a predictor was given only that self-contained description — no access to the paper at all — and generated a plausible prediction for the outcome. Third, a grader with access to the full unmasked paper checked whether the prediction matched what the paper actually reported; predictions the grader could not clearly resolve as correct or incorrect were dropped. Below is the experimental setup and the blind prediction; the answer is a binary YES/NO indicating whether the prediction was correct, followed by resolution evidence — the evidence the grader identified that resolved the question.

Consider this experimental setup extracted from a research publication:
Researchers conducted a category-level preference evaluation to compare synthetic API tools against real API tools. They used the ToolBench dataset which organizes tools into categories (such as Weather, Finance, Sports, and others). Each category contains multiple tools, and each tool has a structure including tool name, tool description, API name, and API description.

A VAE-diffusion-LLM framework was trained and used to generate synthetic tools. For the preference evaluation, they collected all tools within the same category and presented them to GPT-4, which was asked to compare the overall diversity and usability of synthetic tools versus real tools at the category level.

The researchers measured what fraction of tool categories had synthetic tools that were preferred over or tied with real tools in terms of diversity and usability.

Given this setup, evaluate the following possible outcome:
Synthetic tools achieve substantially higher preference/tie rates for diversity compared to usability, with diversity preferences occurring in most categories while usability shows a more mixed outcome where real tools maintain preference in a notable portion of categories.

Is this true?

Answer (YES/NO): NO